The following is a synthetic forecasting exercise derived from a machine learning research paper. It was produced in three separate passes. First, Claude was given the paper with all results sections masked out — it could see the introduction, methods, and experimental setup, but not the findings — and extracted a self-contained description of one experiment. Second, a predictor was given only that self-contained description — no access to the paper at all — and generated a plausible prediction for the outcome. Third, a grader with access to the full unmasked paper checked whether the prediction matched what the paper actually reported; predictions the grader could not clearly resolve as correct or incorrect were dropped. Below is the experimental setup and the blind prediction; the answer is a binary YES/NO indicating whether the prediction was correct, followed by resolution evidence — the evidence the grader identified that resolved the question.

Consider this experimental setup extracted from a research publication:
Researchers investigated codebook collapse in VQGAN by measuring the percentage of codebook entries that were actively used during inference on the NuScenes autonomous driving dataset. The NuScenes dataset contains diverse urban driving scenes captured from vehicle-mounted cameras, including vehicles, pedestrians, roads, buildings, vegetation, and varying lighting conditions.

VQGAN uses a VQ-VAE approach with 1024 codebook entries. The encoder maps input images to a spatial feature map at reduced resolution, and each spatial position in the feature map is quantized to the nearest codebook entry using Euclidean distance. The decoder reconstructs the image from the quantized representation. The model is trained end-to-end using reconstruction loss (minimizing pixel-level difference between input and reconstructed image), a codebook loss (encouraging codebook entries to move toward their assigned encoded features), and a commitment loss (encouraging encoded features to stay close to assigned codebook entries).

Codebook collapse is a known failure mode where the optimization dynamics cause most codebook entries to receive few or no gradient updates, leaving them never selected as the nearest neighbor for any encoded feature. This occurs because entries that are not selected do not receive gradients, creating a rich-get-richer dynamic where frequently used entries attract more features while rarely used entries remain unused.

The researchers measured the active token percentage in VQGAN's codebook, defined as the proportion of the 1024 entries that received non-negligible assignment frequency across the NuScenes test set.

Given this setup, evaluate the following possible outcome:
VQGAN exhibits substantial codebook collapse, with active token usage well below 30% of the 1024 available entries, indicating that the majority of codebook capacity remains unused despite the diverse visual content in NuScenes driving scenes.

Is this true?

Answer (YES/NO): YES